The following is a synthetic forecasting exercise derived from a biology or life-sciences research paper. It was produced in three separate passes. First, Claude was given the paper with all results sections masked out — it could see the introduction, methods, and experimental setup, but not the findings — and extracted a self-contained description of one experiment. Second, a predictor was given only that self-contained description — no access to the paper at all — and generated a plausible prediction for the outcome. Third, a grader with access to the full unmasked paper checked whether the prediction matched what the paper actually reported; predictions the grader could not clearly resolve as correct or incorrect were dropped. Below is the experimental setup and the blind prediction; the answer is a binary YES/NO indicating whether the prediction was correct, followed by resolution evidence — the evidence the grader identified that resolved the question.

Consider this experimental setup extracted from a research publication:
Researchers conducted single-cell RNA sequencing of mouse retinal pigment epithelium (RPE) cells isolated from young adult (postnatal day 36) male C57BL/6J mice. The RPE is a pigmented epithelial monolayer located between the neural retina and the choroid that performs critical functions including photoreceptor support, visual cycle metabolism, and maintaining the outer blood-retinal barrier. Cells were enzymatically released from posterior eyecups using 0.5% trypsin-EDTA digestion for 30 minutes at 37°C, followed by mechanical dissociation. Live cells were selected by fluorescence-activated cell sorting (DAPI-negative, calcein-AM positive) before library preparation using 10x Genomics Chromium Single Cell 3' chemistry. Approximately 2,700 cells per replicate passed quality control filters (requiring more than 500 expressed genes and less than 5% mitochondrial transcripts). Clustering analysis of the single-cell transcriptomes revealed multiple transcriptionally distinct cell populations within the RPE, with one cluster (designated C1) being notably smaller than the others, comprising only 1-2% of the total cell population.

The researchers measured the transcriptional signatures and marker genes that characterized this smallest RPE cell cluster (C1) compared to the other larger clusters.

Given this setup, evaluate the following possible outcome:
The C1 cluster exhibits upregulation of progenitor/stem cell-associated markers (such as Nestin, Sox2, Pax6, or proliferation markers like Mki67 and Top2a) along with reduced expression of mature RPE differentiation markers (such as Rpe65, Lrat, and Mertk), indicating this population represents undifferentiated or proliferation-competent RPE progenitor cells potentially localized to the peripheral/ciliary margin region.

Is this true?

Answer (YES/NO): NO